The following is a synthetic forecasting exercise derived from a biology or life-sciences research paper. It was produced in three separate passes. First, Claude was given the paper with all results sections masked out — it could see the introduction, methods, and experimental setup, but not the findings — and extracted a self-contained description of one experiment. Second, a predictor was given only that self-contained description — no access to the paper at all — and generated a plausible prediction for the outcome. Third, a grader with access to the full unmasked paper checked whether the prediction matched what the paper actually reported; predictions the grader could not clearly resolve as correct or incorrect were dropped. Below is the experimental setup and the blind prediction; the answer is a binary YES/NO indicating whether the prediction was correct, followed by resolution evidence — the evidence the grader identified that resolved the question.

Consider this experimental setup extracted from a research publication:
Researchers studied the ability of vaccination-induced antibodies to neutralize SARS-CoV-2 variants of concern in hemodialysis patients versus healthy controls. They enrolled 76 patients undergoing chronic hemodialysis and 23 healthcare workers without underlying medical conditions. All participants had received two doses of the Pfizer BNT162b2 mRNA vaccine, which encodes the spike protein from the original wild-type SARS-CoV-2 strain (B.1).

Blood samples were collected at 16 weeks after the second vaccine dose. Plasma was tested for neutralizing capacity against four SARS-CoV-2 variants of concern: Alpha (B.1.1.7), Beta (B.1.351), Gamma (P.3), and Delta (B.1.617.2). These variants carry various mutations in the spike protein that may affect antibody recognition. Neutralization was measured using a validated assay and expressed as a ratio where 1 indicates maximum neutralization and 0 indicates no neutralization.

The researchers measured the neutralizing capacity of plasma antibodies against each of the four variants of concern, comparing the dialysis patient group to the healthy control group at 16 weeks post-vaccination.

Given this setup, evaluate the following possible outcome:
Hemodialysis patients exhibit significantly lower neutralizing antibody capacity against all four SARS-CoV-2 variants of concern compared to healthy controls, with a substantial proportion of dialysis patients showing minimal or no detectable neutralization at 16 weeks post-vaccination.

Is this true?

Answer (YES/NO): NO